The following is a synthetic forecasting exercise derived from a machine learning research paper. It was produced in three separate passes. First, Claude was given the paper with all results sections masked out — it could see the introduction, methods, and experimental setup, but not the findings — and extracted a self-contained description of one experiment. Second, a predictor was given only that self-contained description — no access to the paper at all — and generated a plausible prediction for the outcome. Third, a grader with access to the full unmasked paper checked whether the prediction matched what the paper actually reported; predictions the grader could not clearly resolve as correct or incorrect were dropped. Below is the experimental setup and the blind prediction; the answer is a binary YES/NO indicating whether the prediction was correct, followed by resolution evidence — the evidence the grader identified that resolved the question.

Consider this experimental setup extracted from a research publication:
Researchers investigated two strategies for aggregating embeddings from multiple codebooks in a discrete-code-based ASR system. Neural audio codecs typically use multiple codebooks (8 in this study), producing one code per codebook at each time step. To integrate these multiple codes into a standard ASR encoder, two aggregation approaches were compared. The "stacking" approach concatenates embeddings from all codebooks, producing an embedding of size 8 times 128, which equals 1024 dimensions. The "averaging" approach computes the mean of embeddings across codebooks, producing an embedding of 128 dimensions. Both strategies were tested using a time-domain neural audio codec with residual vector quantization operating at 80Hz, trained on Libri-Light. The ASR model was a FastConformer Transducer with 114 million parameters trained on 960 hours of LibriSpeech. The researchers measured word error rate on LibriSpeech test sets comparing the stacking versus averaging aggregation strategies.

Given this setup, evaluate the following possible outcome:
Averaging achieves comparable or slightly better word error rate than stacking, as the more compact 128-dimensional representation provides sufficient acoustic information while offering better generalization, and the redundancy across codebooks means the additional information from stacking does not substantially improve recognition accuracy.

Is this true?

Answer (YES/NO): NO